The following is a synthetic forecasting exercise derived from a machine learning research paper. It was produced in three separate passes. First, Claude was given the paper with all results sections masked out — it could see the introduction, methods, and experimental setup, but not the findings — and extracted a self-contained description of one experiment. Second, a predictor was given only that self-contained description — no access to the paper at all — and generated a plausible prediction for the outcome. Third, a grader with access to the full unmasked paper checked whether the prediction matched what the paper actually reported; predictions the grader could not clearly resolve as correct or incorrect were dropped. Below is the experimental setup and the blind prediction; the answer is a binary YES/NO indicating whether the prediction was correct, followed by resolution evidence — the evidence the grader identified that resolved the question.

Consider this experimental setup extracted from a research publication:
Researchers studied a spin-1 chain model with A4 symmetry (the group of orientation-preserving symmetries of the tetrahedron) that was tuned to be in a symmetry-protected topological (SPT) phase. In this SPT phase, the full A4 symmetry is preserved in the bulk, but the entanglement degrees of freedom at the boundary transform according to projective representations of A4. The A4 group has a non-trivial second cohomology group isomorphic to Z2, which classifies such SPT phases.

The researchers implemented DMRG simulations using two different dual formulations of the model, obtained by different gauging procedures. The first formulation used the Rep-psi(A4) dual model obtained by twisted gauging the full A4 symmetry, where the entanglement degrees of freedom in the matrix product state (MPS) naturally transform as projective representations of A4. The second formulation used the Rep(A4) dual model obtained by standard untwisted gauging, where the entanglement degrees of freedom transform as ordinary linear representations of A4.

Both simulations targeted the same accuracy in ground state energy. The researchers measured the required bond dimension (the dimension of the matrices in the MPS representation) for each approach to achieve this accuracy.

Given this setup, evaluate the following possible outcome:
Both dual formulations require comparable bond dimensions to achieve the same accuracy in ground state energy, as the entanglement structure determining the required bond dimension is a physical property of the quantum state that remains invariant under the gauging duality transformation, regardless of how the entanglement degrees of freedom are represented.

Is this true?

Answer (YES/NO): NO